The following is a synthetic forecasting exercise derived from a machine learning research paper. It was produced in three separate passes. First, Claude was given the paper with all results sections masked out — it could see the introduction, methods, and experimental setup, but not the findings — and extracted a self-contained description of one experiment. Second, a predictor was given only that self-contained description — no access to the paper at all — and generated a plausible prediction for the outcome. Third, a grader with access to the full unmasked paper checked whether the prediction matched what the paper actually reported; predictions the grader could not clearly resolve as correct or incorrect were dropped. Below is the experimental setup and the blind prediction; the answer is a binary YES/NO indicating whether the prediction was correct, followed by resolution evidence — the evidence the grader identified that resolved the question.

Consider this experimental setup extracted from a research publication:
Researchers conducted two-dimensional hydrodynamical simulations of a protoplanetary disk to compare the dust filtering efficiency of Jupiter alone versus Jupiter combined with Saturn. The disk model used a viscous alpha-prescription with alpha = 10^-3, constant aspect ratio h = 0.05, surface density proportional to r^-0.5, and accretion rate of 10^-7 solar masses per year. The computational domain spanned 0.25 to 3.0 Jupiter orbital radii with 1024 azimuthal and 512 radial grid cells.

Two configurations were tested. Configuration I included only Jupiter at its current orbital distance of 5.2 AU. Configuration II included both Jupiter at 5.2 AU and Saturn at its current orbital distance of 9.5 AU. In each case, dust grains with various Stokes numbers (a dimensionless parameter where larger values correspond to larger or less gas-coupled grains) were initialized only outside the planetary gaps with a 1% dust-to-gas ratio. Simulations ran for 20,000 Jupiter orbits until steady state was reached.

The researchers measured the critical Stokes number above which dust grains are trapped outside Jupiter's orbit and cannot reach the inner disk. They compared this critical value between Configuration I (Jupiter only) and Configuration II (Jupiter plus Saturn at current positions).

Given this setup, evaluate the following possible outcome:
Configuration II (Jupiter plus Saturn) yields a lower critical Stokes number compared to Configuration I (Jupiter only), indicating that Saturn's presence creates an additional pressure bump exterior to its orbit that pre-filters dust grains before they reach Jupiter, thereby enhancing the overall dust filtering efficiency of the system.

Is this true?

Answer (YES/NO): NO